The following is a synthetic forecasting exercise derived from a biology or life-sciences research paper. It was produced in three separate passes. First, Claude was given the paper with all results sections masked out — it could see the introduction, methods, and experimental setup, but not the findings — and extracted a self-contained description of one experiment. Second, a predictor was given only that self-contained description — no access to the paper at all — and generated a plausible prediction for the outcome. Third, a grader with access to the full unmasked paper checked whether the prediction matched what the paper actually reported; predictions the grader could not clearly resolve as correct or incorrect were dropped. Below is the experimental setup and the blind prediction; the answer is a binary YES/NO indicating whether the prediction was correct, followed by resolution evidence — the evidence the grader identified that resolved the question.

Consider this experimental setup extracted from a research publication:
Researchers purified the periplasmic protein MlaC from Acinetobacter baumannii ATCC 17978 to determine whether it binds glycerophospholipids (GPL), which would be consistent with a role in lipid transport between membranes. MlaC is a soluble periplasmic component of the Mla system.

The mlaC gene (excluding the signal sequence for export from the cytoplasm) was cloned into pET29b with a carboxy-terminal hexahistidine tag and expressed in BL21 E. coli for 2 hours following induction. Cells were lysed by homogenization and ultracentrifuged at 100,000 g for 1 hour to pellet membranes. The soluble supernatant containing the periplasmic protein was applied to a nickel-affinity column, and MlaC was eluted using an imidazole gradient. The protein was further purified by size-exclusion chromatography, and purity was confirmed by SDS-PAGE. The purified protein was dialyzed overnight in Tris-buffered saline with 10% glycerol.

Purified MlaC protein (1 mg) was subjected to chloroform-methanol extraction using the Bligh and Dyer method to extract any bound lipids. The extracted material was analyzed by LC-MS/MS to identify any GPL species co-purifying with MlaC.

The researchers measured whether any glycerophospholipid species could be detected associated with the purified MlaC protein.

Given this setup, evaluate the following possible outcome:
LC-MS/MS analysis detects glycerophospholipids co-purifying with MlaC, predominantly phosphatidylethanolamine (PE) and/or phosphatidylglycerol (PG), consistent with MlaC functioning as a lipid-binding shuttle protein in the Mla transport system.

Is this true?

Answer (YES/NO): YES